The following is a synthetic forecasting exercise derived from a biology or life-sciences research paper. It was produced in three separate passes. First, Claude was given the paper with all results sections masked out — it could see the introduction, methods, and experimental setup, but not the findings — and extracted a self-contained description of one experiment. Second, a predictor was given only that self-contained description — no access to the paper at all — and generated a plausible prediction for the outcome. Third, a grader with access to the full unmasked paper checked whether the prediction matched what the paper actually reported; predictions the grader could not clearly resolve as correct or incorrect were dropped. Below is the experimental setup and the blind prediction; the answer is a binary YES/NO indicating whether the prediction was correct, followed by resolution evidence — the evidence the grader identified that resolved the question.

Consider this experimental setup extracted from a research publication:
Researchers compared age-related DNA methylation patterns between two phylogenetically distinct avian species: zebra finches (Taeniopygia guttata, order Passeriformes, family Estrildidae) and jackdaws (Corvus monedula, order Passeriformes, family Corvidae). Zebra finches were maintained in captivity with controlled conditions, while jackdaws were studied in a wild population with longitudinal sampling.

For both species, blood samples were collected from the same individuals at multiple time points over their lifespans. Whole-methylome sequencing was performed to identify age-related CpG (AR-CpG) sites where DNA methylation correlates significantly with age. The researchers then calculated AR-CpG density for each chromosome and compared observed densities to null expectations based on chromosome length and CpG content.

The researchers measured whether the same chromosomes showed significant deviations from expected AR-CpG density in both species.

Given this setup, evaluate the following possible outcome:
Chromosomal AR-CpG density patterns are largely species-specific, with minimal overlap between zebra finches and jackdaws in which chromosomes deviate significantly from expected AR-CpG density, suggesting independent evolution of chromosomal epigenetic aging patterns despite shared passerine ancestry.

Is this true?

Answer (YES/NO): NO